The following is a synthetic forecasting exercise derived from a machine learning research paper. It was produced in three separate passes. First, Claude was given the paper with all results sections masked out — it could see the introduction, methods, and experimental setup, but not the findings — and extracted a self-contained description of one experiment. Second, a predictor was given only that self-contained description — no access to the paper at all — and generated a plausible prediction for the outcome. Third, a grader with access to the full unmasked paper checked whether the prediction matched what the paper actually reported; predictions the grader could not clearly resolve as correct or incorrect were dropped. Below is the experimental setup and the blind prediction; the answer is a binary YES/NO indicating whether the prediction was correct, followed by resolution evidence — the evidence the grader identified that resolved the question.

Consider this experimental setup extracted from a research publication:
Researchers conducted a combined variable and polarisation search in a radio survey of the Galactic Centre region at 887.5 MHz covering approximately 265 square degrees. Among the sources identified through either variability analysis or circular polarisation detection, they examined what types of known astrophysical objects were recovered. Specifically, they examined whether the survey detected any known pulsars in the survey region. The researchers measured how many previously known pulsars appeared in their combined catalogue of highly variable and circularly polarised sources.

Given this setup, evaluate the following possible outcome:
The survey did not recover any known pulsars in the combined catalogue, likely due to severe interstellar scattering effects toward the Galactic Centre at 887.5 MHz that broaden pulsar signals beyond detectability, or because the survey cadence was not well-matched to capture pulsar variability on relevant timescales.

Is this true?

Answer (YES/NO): NO